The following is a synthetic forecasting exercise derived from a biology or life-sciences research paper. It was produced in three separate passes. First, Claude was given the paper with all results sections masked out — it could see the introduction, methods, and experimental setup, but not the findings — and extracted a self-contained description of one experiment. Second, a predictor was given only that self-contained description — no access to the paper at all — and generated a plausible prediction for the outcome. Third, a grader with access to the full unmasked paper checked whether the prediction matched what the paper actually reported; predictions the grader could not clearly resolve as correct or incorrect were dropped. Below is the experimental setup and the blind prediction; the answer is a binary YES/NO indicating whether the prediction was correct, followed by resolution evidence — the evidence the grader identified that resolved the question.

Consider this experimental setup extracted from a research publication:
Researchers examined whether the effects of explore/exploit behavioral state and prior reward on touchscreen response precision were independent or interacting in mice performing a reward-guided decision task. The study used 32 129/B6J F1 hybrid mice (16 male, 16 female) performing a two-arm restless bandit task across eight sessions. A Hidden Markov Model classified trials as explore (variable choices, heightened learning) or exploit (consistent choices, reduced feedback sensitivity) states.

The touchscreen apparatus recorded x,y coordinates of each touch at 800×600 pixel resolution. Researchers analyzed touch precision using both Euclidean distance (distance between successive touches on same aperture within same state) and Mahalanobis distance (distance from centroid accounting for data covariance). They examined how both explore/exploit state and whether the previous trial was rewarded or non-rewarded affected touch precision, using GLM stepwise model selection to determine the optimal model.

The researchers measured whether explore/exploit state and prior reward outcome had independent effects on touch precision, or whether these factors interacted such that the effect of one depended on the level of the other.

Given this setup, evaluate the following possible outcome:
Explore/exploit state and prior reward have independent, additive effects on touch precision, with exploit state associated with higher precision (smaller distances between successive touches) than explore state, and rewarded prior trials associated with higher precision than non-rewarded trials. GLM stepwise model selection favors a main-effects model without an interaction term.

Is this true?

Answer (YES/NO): YES